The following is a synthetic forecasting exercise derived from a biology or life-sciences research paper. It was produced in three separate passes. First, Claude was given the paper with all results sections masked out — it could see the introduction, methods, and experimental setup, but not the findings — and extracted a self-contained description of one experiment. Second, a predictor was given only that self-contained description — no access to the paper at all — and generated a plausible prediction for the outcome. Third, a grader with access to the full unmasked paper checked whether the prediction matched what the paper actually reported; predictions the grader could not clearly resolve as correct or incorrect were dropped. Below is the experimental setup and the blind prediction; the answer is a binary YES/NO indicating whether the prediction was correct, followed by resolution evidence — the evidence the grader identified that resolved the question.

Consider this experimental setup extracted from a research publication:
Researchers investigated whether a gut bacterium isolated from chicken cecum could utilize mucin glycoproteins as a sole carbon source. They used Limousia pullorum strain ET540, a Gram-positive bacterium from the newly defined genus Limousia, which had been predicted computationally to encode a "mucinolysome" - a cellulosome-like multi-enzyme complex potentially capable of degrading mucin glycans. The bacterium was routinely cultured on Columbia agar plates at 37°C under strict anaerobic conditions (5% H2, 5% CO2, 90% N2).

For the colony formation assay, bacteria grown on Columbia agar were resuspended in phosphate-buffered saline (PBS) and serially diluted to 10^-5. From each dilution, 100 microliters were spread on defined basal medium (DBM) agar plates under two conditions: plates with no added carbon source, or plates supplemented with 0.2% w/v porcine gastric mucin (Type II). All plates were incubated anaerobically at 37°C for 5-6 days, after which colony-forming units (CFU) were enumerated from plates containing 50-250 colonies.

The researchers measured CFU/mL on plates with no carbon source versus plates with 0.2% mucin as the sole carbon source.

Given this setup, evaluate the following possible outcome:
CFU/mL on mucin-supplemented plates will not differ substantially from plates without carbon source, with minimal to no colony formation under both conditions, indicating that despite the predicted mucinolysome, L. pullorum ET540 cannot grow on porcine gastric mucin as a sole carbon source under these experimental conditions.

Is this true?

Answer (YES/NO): NO